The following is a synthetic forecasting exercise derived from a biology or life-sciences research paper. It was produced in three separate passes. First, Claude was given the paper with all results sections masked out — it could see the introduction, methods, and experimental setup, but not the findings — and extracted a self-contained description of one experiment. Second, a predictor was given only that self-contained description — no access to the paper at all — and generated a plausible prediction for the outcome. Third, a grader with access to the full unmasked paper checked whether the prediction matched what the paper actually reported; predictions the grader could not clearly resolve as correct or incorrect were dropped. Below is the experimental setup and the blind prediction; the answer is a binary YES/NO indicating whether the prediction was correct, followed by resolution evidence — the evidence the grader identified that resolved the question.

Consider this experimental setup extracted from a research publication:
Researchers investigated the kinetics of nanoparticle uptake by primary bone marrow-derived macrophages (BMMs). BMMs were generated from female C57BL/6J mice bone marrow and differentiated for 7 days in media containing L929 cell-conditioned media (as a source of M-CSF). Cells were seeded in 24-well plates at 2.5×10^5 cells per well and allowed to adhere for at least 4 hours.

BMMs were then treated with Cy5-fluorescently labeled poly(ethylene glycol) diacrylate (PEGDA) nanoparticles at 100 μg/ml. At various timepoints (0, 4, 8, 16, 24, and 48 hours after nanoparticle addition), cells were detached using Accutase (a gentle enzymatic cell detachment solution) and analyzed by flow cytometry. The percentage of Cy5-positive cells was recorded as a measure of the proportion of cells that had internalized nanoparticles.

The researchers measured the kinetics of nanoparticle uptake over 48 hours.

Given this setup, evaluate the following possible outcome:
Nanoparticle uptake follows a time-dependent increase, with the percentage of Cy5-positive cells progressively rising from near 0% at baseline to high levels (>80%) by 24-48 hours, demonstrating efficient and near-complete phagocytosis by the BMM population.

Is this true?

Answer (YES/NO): NO